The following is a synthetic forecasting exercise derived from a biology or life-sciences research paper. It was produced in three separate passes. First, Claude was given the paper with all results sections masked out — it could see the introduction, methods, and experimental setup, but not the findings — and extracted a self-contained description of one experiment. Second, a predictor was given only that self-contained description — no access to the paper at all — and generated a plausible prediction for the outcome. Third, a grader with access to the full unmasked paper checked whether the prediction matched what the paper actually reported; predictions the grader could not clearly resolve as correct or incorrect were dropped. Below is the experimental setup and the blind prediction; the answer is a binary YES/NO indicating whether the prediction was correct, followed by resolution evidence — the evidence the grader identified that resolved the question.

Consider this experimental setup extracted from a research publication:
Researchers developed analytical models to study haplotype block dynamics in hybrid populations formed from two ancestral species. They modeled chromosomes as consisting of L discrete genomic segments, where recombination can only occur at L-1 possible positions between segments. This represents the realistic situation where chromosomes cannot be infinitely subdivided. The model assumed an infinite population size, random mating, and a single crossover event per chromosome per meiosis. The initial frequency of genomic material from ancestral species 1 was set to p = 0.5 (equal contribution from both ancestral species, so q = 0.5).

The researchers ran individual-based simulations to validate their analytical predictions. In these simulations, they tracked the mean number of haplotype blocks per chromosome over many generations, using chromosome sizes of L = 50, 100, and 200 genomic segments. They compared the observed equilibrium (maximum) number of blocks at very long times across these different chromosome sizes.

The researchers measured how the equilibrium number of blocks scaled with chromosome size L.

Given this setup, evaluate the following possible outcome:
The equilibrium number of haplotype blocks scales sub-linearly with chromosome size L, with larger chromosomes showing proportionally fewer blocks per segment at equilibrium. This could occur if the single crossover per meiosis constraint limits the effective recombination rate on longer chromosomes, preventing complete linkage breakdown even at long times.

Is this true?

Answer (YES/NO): NO